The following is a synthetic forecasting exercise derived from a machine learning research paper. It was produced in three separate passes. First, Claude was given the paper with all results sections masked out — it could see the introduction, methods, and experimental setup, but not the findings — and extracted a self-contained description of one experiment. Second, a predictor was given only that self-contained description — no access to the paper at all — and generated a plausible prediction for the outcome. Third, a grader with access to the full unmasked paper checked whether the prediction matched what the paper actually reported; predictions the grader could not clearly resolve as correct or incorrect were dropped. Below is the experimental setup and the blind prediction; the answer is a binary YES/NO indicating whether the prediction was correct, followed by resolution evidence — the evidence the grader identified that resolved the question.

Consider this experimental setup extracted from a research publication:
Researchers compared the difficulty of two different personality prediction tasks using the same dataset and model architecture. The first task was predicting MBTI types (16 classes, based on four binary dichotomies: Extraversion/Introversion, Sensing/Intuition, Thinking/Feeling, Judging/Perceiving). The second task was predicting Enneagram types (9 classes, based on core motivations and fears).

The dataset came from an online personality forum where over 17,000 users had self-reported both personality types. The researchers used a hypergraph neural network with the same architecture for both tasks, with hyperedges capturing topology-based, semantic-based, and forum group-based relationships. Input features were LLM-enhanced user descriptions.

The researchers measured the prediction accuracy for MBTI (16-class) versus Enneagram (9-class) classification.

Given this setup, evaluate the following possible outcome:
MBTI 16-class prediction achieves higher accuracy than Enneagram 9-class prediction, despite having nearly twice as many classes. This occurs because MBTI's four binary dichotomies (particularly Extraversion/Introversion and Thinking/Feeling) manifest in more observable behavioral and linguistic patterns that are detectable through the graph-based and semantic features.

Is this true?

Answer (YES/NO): NO